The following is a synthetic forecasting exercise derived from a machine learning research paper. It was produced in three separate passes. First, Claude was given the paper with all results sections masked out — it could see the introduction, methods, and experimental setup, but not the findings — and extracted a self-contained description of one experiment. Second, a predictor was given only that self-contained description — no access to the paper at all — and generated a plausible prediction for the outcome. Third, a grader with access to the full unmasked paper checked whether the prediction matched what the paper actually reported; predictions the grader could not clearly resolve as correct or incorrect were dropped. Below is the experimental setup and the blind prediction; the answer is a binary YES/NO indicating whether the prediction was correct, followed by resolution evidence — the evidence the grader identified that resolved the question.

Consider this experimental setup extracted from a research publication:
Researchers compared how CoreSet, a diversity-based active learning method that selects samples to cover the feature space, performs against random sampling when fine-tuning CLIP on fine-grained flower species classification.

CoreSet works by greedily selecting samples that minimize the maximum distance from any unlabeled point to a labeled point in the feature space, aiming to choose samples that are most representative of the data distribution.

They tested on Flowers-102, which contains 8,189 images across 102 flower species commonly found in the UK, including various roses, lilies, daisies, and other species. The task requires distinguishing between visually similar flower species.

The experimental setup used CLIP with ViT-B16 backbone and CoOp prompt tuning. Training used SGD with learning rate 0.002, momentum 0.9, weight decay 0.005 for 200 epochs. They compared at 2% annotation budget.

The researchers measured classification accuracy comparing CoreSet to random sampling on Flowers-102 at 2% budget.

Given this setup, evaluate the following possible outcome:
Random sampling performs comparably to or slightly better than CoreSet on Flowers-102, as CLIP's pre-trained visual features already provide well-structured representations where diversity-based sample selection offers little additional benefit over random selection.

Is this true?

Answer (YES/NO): NO